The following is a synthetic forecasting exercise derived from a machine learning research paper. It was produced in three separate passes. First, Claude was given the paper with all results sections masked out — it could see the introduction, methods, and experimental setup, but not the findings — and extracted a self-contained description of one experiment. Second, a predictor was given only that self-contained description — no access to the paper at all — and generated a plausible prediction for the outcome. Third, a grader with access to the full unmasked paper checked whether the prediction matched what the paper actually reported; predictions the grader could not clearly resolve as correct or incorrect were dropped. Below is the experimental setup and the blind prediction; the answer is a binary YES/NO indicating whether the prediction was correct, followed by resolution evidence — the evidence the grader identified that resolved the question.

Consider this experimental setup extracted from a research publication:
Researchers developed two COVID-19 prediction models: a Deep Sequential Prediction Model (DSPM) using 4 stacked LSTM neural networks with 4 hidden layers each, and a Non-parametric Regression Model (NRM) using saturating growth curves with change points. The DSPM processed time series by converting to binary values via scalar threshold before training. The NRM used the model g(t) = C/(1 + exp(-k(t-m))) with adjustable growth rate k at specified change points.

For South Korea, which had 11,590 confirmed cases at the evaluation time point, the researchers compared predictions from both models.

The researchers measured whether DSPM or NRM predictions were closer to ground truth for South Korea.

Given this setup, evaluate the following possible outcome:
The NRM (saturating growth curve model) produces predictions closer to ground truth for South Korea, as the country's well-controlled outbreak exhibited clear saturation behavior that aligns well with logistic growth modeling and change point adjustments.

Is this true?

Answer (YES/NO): YES